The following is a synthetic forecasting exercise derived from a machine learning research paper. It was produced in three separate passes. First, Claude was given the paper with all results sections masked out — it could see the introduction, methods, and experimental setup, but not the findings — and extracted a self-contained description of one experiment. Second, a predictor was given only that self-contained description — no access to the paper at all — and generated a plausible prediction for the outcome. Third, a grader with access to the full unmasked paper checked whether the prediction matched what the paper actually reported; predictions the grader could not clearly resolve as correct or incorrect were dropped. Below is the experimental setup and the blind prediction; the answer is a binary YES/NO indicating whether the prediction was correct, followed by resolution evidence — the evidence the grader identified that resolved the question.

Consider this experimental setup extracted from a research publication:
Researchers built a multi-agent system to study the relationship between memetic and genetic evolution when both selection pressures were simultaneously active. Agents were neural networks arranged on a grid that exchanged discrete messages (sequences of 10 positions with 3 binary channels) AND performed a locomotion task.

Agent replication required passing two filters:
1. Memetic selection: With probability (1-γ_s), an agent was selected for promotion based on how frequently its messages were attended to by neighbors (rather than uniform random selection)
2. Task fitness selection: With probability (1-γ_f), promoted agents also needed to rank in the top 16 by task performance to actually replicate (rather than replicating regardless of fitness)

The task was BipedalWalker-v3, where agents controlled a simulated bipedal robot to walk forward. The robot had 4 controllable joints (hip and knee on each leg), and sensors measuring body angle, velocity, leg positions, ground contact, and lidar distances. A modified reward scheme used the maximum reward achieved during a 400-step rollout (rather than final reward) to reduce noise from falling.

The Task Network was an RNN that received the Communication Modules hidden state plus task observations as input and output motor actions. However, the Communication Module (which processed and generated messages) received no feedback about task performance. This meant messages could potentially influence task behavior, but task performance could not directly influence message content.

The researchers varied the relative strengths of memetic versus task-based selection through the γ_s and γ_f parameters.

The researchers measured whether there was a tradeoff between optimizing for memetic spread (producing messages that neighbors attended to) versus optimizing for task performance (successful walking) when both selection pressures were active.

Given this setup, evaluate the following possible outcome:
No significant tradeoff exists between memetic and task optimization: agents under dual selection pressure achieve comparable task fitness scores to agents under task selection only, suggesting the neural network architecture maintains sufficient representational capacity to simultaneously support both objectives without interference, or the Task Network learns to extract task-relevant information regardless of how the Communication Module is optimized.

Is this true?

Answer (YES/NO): YES